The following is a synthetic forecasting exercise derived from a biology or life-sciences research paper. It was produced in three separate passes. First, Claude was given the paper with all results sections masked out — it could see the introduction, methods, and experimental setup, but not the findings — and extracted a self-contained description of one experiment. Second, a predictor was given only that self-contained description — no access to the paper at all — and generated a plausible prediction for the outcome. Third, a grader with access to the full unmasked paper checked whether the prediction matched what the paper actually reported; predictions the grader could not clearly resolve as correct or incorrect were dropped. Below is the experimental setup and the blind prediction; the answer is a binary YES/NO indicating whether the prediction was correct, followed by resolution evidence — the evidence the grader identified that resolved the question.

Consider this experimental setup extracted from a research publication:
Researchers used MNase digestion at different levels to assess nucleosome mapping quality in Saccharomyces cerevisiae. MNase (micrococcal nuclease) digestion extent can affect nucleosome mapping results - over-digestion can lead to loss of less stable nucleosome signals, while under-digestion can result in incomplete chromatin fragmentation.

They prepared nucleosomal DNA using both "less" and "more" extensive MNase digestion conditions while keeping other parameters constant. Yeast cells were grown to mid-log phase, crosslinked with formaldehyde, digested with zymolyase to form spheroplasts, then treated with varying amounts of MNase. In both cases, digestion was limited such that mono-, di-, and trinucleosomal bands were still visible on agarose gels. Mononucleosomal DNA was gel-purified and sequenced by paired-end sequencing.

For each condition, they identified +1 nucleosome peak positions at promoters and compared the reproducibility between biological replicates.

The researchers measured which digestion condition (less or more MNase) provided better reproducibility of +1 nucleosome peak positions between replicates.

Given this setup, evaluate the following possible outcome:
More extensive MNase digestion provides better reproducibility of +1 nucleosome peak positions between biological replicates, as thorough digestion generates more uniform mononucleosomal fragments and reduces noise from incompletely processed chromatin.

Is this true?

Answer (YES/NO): NO